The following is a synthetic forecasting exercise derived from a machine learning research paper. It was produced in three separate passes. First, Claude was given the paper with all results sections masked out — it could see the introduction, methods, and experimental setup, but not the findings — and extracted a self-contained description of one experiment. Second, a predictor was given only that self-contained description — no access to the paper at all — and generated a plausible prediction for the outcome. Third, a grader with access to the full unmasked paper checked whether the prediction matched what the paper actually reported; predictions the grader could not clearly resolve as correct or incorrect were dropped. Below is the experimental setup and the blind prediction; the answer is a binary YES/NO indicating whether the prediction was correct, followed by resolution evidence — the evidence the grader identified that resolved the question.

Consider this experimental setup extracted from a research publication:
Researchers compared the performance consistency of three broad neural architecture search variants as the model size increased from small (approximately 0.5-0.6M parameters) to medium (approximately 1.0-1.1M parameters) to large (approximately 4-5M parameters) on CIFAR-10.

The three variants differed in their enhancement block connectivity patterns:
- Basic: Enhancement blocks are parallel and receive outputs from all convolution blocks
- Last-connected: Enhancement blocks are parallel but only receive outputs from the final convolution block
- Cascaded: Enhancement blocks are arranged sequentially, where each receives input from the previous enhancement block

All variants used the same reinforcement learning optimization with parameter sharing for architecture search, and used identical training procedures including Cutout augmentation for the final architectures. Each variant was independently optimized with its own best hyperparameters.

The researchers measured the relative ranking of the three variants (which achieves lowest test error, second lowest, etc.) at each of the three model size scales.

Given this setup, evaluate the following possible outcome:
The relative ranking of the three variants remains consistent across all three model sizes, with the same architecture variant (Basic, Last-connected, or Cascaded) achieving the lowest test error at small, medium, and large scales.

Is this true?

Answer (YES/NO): YES